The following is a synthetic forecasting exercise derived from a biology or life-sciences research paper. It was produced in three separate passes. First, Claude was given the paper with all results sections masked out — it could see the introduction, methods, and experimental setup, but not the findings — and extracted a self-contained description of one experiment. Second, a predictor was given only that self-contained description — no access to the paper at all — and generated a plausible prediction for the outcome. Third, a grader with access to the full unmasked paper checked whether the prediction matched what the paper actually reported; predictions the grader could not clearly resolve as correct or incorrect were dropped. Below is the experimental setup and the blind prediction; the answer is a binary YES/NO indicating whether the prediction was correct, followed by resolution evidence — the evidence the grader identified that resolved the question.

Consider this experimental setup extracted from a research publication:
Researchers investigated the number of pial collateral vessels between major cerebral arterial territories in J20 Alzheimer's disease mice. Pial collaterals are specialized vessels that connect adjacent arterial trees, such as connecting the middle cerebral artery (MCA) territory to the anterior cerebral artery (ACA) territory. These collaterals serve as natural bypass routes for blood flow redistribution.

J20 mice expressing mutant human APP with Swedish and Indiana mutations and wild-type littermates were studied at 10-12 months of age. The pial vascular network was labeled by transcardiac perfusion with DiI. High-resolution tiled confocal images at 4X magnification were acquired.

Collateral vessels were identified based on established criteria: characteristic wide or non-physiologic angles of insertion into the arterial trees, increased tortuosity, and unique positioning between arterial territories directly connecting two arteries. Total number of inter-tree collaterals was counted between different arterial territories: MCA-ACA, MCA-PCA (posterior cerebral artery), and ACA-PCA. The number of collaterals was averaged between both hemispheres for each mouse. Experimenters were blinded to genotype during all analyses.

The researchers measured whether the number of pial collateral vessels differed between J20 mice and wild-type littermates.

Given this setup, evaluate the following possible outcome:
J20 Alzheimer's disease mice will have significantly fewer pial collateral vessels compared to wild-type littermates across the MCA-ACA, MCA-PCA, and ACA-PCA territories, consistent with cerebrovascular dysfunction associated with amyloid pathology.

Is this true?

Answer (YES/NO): NO